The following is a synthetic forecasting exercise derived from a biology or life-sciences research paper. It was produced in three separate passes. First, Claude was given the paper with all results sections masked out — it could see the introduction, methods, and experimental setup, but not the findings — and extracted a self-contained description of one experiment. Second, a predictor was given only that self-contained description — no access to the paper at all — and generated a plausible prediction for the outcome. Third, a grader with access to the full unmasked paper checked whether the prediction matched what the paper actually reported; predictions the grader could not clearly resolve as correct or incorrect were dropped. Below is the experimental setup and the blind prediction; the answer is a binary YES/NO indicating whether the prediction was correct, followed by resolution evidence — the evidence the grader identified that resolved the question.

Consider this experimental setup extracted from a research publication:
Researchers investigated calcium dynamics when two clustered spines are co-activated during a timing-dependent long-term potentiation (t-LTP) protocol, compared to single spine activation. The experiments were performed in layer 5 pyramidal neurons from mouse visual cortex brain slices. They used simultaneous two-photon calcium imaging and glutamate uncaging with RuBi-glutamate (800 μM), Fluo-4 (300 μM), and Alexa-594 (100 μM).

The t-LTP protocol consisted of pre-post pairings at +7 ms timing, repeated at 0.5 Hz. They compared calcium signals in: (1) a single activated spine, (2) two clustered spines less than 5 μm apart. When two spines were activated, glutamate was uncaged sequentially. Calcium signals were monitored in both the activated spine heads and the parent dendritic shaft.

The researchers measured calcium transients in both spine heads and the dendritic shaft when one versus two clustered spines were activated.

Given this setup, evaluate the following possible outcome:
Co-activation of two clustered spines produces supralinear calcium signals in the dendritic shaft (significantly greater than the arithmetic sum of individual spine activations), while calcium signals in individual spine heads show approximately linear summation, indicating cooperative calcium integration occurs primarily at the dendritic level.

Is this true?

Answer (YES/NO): NO